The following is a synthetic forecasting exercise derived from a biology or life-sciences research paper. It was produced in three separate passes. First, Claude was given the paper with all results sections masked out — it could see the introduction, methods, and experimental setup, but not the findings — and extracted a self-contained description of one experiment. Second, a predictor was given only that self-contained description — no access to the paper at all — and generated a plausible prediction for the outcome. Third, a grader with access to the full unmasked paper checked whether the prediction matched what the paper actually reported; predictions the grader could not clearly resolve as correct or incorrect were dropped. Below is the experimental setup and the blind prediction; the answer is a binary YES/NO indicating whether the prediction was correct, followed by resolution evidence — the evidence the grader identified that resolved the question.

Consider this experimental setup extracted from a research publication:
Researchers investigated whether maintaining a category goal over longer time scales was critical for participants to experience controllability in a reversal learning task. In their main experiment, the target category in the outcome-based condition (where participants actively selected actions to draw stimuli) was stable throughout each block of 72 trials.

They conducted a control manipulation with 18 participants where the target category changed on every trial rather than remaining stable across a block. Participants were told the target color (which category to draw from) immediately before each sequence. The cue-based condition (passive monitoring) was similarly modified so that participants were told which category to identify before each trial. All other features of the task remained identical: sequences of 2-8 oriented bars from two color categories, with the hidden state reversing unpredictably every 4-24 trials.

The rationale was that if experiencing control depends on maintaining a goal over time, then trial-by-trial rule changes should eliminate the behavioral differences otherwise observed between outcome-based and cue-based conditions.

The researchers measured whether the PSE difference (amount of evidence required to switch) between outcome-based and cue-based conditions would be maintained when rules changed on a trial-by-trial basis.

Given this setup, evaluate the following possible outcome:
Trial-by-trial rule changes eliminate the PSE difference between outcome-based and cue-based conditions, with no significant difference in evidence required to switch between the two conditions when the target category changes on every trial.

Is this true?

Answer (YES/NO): NO